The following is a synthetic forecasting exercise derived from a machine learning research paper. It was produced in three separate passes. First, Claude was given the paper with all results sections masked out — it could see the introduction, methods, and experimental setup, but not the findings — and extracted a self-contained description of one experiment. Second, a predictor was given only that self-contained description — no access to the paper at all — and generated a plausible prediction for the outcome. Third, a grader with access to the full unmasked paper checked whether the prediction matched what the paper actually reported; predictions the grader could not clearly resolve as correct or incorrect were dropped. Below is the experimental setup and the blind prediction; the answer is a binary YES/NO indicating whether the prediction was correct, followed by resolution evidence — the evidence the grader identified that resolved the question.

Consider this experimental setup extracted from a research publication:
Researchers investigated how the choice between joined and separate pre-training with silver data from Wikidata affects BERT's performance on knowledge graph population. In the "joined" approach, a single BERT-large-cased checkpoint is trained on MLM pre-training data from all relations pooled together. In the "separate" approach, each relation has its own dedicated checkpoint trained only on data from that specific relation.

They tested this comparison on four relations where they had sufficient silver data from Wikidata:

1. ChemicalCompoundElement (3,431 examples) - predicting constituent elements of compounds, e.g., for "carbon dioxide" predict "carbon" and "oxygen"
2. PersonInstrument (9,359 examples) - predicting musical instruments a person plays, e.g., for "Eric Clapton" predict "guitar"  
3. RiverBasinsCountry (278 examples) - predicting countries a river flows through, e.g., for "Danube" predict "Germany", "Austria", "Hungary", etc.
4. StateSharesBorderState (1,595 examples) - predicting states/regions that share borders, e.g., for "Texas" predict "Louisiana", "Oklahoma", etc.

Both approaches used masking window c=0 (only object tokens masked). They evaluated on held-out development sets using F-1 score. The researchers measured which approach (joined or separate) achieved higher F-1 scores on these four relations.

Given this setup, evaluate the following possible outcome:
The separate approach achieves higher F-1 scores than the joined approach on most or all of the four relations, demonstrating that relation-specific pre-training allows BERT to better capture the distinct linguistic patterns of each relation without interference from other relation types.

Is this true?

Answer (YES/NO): YES